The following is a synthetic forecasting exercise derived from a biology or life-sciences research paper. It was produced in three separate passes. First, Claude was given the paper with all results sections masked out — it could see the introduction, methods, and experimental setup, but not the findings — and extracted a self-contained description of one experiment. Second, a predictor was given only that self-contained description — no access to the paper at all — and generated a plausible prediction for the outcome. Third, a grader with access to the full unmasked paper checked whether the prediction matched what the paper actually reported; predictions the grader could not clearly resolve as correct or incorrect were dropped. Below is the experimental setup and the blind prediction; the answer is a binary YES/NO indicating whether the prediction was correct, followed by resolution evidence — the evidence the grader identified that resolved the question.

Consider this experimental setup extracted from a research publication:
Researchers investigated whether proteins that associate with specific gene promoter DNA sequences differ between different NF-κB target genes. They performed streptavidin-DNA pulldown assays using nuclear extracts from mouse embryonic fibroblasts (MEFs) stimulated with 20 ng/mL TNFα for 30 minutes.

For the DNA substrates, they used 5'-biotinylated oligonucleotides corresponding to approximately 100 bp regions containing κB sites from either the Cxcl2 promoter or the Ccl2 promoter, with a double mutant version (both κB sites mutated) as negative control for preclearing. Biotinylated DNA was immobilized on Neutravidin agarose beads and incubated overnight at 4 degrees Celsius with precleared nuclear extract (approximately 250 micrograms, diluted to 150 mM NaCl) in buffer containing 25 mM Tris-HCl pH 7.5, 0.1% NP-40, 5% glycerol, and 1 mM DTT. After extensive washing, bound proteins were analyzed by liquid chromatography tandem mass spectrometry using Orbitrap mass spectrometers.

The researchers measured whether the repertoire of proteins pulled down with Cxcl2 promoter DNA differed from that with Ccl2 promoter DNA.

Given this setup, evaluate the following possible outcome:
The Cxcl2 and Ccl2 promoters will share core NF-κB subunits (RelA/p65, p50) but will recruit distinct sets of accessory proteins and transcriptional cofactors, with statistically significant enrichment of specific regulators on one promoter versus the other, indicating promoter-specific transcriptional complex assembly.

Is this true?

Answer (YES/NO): NO